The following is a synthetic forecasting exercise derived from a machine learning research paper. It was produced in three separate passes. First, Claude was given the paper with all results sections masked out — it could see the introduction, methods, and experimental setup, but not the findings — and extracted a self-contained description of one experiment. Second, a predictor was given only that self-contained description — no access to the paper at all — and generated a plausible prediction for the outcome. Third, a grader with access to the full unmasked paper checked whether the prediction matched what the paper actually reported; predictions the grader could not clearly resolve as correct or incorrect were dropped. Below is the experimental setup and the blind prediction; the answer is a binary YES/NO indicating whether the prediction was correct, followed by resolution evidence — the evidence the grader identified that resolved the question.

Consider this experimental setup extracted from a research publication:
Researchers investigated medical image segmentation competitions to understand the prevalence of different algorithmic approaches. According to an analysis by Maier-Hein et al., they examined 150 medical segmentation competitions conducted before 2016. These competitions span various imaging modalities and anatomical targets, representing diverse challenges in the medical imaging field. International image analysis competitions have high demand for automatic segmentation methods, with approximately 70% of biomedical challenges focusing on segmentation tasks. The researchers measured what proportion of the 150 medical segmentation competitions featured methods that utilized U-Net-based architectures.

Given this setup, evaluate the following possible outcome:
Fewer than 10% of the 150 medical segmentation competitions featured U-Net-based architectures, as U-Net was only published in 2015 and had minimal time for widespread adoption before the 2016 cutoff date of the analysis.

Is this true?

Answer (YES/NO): NO